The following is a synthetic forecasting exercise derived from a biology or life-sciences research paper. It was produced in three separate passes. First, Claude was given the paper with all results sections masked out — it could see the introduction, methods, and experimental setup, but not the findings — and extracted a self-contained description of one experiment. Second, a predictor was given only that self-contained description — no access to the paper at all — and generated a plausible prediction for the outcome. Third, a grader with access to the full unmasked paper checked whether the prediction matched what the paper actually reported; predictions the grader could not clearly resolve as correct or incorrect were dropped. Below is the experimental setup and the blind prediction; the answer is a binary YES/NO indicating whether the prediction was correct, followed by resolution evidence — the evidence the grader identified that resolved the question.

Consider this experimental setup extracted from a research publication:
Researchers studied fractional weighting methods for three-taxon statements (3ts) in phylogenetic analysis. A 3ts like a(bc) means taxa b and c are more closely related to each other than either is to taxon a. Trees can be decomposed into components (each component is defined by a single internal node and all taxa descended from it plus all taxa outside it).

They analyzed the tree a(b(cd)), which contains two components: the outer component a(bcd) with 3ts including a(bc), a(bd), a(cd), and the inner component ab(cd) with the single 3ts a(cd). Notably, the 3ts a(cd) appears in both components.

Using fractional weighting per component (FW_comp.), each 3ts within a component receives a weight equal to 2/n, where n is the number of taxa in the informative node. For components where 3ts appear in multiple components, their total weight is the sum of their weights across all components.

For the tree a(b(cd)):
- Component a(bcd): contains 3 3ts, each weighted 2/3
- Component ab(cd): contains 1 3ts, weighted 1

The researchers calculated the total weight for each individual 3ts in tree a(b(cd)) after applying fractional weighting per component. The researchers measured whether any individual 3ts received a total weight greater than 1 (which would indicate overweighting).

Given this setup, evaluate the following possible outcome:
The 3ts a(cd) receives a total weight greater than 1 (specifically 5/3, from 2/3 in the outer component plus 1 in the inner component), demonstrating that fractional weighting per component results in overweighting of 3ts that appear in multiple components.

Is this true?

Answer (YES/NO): YES